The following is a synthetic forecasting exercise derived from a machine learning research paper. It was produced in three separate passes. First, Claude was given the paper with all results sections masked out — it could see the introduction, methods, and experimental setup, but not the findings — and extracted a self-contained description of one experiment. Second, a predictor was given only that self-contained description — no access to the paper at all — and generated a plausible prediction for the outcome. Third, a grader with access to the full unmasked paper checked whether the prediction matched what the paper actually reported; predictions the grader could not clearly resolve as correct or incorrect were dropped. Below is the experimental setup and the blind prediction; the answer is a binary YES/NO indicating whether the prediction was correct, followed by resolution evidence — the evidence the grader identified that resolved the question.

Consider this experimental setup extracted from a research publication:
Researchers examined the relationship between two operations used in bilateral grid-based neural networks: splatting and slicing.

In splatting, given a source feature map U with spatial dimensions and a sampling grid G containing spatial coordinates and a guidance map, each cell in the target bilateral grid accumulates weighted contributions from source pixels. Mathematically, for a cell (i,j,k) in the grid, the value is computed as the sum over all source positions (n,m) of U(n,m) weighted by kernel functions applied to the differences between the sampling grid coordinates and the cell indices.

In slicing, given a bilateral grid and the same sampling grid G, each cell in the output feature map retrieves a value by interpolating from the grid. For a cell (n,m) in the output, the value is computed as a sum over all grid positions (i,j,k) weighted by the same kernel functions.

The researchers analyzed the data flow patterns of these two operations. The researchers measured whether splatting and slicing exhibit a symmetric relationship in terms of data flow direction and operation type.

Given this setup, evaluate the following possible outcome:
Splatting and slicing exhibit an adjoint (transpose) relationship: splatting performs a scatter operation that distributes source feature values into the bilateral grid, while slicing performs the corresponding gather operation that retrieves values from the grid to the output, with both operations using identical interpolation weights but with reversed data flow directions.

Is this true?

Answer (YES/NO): YES